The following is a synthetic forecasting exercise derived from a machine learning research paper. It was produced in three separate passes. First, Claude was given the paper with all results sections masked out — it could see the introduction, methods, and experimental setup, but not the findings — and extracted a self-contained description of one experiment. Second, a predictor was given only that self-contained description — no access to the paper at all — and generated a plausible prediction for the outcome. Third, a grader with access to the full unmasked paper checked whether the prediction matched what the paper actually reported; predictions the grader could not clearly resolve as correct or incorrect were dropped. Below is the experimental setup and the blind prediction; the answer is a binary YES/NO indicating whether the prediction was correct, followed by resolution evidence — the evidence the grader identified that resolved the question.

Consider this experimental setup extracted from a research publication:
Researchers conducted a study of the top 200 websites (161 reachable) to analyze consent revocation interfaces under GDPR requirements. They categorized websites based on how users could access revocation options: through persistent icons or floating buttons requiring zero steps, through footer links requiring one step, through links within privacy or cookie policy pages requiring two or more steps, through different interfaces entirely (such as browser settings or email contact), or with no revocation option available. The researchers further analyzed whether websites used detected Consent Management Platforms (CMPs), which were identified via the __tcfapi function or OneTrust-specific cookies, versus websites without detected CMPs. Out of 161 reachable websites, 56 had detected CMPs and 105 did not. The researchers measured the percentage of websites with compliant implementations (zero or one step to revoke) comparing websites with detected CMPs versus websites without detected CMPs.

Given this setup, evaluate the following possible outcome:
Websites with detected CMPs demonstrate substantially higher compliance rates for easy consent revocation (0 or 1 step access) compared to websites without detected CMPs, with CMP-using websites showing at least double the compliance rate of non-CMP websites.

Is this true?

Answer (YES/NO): YES